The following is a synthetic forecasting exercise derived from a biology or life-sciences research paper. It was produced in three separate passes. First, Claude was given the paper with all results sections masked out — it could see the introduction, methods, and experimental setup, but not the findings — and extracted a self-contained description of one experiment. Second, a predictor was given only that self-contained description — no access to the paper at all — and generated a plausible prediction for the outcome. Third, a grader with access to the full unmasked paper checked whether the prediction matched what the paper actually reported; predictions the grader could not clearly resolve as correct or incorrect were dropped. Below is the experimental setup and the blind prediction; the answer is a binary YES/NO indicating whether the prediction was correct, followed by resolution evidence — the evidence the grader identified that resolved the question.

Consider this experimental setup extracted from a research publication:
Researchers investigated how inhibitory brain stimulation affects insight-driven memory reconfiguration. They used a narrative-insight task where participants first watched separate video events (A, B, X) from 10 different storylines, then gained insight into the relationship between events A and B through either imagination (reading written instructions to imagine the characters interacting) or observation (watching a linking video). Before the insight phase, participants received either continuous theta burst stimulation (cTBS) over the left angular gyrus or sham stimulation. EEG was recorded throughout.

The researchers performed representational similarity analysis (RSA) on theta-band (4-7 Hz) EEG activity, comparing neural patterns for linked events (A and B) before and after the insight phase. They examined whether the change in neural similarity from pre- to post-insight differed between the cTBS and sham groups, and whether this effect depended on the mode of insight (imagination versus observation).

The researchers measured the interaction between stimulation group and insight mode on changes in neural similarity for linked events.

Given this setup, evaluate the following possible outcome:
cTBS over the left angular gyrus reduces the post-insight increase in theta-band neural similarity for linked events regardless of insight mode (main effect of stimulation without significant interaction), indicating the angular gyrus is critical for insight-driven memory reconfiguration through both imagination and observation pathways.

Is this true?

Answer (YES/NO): NO